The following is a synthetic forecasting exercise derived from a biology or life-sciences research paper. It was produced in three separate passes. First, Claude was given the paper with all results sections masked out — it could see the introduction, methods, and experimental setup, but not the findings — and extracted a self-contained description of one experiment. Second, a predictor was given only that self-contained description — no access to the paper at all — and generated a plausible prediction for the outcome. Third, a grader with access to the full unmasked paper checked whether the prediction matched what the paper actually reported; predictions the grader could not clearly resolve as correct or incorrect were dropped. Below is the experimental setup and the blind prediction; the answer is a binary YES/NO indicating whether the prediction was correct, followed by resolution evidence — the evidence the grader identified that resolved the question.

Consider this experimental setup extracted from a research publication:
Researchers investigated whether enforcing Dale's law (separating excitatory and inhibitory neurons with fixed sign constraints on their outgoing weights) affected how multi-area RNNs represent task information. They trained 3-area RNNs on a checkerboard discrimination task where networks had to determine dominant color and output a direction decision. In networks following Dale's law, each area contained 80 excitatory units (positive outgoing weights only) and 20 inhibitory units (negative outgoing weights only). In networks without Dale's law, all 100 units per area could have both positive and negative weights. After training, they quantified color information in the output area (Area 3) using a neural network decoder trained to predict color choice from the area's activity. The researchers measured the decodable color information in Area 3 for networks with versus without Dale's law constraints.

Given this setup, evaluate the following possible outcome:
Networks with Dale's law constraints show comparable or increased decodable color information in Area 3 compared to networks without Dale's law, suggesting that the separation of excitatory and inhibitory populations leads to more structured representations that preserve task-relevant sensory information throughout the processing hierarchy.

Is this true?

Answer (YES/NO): NO